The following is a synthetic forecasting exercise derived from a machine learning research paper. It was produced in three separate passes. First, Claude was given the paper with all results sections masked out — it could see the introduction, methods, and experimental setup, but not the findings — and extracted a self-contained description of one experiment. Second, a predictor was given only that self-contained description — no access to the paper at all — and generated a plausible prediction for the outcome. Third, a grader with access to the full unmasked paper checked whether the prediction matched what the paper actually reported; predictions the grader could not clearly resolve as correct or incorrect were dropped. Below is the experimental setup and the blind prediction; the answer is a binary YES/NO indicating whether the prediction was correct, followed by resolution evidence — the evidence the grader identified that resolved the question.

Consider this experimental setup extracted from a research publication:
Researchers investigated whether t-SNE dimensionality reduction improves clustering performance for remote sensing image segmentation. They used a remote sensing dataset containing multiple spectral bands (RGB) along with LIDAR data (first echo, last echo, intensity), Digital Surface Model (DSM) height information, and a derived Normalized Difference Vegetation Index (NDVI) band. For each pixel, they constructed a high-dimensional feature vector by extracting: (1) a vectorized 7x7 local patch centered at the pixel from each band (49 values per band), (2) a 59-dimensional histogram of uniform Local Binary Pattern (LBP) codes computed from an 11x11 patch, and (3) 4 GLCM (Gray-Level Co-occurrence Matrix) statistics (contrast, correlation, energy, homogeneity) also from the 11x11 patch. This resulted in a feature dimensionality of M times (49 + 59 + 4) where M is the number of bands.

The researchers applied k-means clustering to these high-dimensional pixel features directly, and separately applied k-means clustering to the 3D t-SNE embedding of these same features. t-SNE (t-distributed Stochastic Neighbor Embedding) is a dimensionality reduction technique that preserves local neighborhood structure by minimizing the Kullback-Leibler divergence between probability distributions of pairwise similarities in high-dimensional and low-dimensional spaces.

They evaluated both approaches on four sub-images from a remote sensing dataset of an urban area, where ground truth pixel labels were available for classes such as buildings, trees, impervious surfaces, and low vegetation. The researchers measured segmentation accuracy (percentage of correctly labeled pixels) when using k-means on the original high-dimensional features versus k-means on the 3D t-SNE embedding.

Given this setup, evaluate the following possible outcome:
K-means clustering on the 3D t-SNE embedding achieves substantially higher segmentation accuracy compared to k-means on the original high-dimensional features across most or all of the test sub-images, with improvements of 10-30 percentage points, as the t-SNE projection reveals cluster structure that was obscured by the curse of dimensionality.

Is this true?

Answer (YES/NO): NO